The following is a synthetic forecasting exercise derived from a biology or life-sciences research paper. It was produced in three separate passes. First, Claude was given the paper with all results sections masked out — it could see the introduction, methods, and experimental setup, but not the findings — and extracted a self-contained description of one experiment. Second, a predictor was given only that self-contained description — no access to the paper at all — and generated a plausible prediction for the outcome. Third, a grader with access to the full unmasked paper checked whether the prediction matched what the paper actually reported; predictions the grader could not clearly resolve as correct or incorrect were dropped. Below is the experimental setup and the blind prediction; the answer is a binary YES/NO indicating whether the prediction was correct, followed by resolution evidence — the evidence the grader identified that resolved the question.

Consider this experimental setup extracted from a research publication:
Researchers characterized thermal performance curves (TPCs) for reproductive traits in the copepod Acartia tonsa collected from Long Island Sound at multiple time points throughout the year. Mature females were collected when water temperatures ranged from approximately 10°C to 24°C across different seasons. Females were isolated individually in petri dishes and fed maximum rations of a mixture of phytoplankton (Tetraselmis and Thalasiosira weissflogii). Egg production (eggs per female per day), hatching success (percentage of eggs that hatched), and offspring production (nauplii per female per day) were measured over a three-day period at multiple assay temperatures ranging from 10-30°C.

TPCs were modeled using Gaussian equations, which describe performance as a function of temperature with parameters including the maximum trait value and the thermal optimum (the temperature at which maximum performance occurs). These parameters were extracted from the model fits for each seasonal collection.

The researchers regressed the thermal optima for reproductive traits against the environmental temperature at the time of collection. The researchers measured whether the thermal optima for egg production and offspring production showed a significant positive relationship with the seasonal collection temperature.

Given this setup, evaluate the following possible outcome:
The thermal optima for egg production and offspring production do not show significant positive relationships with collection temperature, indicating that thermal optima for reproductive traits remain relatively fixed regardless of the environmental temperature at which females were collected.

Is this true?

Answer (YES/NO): NO